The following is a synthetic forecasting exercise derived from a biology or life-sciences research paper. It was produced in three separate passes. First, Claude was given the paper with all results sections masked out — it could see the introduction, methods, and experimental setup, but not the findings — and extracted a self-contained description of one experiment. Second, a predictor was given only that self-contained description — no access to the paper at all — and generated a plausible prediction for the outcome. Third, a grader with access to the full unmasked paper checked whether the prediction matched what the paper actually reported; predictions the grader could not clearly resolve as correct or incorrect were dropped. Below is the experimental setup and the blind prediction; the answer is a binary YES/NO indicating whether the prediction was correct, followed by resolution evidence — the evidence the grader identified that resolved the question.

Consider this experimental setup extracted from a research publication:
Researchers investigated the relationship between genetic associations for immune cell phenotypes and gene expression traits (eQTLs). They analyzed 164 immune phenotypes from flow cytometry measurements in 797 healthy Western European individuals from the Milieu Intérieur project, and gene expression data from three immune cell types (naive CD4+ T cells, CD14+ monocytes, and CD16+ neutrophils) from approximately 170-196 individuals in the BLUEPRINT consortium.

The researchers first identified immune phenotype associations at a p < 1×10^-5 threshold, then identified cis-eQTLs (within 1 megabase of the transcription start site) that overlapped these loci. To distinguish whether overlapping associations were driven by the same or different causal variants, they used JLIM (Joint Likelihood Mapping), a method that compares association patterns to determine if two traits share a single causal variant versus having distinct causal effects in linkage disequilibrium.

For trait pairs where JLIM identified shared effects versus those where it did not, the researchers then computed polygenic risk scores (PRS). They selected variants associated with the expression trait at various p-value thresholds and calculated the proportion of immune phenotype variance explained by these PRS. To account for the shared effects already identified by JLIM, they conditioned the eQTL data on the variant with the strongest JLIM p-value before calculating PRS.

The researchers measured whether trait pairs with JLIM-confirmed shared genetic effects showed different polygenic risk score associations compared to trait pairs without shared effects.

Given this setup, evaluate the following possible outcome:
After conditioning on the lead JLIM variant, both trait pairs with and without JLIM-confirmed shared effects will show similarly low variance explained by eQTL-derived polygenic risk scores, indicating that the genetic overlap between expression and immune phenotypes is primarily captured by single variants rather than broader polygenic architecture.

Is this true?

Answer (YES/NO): NO